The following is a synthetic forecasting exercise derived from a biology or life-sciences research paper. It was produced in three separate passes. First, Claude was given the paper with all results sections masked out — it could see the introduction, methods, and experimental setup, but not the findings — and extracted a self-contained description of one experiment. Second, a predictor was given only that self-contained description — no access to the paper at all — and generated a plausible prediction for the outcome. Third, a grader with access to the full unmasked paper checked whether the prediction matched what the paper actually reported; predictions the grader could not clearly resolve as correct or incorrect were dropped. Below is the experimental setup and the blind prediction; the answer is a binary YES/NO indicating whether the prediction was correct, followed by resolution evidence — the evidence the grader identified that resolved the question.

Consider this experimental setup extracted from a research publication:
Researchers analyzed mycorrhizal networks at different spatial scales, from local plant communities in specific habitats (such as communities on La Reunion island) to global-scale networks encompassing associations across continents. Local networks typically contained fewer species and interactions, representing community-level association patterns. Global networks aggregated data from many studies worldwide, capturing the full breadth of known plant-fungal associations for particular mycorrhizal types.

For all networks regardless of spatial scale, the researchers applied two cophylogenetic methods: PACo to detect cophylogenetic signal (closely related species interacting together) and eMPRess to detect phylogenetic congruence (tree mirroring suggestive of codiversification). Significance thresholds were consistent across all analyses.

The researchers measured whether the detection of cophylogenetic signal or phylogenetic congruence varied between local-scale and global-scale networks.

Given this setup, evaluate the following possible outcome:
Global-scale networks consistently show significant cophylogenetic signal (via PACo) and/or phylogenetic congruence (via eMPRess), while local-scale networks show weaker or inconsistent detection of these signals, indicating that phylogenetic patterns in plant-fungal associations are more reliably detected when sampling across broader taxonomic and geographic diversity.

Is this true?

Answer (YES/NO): NO